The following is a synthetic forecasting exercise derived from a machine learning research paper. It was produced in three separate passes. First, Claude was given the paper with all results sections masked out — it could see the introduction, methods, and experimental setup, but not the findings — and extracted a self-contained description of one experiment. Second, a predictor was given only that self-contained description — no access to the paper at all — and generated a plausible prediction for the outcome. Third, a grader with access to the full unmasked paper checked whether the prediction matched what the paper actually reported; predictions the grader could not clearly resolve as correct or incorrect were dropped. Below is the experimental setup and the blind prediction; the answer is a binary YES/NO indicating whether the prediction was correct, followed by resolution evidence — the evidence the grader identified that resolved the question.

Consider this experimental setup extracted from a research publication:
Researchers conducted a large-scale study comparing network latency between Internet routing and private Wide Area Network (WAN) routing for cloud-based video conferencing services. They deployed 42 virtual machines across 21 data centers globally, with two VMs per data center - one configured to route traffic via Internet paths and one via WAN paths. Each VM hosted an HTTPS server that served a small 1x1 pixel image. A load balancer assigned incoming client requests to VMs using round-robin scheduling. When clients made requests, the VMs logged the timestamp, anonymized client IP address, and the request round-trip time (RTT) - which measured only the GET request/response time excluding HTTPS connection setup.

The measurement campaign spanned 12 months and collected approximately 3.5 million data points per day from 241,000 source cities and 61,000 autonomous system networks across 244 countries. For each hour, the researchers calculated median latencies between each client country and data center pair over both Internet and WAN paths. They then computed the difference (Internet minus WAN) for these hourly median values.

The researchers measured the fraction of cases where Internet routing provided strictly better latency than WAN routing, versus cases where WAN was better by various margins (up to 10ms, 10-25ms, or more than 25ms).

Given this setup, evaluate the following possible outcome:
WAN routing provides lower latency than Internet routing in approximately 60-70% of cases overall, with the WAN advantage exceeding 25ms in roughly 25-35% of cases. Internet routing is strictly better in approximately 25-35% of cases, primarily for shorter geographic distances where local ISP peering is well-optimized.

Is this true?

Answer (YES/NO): NO